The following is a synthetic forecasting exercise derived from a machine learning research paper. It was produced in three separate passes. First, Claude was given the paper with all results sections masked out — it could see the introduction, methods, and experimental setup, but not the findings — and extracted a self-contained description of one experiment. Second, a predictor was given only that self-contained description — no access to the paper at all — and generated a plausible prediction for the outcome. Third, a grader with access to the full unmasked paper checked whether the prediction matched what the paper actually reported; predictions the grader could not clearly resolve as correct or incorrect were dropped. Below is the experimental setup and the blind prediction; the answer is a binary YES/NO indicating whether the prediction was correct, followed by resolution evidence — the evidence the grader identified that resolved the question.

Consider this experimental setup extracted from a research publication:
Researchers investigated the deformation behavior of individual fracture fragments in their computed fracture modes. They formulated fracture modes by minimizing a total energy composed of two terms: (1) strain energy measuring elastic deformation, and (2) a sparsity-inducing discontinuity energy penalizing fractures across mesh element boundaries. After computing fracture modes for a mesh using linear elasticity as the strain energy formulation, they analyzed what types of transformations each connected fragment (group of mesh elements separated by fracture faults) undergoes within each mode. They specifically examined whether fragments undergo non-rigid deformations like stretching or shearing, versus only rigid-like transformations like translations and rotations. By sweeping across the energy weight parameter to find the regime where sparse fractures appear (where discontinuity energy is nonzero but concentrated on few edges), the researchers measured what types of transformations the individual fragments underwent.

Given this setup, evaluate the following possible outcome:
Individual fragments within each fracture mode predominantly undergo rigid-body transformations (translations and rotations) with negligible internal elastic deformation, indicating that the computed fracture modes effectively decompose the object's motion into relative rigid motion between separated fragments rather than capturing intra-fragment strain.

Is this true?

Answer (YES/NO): YES